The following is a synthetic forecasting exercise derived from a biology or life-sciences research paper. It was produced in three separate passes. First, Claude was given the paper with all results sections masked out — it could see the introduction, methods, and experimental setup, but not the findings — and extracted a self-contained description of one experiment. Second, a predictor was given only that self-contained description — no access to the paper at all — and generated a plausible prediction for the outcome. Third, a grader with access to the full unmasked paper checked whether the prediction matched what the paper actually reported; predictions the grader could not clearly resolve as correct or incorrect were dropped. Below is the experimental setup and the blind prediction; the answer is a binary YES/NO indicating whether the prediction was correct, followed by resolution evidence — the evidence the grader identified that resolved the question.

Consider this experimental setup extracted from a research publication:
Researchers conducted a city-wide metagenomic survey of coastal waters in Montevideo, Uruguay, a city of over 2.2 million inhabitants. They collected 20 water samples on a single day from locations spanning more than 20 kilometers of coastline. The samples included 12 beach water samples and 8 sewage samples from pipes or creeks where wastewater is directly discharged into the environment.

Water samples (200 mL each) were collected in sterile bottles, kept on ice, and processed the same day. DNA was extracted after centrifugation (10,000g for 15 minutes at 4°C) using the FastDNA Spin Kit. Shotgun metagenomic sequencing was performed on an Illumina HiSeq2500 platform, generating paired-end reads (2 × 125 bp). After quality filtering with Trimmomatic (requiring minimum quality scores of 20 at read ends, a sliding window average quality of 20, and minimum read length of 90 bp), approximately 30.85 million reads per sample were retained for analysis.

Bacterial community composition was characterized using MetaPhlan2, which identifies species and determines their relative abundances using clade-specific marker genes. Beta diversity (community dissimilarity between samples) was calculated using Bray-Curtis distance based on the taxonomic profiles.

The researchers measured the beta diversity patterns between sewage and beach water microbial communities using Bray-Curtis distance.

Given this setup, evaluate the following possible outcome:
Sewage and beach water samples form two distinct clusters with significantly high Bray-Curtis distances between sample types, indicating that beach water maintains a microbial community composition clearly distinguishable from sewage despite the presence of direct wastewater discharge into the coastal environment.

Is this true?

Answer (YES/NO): YES